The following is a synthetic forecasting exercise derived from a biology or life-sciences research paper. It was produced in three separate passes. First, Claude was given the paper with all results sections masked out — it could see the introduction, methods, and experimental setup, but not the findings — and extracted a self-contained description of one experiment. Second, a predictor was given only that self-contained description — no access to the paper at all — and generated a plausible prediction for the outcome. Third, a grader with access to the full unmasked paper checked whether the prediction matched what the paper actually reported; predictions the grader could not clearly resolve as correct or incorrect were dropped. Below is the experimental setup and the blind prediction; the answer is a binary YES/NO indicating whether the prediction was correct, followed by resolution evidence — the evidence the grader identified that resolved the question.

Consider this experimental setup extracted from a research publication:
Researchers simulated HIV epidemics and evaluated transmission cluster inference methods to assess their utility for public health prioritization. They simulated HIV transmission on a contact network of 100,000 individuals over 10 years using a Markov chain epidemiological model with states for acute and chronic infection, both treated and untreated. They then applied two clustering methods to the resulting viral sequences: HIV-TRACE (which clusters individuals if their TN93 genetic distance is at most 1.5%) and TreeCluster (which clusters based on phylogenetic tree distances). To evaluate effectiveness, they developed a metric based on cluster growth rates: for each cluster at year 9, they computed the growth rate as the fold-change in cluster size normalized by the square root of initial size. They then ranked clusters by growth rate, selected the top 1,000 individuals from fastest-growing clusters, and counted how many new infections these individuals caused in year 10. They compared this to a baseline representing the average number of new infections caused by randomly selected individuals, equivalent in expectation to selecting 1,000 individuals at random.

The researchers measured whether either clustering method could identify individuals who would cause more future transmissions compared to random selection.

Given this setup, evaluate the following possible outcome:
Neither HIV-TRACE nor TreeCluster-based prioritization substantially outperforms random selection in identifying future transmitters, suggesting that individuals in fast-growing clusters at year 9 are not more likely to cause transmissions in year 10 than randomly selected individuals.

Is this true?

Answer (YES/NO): NO